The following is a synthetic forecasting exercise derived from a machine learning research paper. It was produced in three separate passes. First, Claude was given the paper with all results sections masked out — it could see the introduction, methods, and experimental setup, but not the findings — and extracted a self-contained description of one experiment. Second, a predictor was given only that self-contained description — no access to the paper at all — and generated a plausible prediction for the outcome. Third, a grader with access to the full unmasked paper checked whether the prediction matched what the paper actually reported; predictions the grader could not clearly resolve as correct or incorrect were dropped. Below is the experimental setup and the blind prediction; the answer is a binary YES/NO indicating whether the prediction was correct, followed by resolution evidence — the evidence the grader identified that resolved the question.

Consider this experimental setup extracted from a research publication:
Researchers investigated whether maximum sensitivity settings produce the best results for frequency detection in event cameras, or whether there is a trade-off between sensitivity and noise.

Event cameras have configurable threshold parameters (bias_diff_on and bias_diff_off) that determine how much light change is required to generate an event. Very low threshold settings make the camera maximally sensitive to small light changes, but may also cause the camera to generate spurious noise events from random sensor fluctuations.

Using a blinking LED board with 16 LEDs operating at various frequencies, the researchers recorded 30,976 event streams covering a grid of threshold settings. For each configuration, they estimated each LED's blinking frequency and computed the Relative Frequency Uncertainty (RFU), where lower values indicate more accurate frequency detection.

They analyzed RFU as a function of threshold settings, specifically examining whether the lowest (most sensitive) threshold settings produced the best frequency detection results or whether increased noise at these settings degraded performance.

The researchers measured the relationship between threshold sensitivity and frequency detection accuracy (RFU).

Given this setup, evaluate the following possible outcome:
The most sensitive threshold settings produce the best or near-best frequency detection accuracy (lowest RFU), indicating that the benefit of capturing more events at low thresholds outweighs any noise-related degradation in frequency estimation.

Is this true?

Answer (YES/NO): NO